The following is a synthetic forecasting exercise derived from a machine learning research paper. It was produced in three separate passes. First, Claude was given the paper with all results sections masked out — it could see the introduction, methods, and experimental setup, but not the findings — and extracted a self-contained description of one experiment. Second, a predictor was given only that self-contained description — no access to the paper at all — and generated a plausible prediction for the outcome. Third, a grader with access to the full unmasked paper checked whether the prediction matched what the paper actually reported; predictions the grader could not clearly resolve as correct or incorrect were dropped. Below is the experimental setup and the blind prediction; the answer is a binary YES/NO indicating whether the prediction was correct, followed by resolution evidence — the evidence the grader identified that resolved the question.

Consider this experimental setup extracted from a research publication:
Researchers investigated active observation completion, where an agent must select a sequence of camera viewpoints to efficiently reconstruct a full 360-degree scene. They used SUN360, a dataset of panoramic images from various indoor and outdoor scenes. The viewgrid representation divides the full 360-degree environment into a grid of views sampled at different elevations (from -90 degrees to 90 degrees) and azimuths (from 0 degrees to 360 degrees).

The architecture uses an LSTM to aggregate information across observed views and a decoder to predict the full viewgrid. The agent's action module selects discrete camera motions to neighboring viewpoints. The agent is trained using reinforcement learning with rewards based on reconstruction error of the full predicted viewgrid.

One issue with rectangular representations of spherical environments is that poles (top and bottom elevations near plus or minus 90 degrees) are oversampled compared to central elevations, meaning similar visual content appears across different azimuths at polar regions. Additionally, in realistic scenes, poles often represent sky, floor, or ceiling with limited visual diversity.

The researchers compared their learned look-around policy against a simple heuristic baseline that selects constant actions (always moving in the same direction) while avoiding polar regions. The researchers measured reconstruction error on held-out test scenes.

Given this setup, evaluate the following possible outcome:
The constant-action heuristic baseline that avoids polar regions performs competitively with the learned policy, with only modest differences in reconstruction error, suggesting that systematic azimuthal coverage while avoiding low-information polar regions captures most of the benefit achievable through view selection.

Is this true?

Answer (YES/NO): YES